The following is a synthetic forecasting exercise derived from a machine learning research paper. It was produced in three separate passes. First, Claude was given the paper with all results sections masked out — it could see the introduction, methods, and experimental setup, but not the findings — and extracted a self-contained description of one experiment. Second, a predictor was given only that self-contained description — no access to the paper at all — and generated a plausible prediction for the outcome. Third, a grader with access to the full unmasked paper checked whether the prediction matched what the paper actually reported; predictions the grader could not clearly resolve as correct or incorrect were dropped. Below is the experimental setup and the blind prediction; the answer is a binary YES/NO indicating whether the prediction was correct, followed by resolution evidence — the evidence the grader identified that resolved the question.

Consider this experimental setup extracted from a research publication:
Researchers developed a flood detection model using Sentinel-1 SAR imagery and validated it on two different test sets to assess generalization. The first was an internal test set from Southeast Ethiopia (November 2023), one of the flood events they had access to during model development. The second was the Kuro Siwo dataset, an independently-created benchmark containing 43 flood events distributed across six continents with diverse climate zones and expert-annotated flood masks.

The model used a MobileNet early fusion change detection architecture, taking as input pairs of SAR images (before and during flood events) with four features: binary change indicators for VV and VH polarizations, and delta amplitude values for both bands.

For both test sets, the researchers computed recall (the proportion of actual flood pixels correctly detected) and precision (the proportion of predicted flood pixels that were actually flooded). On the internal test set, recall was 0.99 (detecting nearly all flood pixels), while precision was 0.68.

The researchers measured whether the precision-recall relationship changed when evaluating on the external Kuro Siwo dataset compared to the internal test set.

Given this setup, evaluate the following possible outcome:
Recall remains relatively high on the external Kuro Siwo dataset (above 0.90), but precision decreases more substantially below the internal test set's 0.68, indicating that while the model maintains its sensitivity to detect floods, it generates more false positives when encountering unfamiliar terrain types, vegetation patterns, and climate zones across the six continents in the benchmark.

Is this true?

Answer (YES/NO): NO